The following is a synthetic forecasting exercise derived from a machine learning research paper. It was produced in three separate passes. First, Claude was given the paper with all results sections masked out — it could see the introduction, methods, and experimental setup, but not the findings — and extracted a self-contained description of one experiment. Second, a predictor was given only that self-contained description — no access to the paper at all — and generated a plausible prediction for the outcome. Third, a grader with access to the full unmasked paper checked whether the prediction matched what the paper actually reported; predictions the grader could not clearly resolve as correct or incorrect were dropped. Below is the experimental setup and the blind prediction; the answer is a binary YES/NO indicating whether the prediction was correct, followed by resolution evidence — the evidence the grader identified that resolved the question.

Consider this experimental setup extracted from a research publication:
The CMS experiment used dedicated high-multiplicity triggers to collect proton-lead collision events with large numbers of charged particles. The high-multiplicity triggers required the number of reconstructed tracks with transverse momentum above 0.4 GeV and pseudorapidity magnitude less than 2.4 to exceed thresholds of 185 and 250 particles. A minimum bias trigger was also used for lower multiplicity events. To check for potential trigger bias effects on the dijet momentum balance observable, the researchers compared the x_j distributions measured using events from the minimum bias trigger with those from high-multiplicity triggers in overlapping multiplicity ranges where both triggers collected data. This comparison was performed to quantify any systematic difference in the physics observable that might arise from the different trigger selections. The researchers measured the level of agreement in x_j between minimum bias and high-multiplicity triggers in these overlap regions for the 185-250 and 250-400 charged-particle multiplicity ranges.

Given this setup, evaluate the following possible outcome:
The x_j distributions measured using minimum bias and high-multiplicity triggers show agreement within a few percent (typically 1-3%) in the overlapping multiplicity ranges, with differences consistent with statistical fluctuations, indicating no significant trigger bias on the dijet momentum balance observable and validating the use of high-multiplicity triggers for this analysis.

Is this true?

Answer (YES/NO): YES